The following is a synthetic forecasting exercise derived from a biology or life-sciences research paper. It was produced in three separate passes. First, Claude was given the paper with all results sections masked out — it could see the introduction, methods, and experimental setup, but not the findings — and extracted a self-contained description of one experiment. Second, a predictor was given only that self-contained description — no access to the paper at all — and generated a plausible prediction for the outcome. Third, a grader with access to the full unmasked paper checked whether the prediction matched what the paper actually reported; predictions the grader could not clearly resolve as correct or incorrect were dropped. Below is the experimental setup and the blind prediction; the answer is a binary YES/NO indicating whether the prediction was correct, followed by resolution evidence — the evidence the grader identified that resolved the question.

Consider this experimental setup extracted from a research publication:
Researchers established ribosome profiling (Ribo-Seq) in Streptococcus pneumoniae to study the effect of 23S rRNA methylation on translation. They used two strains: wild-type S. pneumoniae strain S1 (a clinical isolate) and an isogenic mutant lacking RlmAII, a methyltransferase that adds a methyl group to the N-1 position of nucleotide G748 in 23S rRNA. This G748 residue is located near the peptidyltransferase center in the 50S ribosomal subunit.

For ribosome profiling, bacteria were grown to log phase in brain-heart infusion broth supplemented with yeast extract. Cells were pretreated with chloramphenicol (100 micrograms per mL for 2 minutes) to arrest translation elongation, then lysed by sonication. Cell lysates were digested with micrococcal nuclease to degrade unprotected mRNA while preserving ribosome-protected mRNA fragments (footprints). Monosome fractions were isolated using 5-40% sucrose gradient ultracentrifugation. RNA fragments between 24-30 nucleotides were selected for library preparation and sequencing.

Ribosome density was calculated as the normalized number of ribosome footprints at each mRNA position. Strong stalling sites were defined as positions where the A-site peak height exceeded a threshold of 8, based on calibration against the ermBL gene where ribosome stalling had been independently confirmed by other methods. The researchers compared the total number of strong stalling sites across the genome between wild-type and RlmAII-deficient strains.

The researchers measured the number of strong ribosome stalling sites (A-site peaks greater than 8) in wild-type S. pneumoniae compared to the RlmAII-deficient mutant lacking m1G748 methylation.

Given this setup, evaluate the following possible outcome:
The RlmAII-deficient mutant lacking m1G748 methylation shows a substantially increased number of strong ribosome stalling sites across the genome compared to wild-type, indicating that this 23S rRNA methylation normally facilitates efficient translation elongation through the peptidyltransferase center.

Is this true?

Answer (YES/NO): NO